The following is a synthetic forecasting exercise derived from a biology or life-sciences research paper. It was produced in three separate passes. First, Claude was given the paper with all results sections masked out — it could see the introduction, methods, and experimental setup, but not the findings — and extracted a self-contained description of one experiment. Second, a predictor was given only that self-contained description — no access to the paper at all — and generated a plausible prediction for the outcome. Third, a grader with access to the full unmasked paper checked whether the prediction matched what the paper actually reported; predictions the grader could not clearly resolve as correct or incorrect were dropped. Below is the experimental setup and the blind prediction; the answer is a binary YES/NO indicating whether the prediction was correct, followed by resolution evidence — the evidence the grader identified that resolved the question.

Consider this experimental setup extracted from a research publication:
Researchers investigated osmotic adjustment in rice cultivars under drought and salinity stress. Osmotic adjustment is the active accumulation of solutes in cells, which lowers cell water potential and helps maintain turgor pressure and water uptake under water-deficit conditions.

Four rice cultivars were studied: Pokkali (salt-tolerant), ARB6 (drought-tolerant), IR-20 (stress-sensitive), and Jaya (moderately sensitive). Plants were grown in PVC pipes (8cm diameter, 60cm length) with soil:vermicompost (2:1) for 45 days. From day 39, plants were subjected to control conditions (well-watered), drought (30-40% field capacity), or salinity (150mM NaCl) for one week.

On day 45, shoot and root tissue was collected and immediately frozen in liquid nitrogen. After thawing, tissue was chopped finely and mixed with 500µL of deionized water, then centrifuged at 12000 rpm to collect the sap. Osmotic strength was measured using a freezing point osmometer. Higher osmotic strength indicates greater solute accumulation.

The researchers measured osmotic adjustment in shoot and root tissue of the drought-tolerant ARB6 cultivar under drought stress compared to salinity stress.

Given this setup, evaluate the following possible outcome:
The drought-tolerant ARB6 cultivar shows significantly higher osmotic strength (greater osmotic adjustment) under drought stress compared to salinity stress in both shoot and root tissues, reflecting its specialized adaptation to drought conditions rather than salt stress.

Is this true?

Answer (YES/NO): NO